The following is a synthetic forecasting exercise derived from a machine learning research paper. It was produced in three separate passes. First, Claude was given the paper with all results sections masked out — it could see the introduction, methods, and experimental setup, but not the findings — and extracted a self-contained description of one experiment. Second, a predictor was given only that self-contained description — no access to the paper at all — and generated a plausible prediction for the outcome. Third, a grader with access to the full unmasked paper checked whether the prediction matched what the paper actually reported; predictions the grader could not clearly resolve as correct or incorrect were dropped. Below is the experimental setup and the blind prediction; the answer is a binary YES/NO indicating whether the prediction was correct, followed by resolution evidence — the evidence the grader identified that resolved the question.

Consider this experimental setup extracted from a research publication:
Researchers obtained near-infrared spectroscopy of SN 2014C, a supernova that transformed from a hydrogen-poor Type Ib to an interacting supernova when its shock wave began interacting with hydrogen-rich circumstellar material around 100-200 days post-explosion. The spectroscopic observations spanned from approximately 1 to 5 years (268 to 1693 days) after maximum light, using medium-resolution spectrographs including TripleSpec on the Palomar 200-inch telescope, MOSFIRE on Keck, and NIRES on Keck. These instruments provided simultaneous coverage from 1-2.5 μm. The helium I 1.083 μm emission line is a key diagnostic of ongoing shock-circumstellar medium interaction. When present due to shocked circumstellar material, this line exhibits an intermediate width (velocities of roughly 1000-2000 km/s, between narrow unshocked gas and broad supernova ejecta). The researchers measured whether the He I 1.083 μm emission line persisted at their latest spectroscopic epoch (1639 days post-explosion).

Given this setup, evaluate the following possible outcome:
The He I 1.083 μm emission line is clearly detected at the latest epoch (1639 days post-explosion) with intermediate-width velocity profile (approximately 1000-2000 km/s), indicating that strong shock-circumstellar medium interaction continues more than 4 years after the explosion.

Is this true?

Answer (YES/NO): YES